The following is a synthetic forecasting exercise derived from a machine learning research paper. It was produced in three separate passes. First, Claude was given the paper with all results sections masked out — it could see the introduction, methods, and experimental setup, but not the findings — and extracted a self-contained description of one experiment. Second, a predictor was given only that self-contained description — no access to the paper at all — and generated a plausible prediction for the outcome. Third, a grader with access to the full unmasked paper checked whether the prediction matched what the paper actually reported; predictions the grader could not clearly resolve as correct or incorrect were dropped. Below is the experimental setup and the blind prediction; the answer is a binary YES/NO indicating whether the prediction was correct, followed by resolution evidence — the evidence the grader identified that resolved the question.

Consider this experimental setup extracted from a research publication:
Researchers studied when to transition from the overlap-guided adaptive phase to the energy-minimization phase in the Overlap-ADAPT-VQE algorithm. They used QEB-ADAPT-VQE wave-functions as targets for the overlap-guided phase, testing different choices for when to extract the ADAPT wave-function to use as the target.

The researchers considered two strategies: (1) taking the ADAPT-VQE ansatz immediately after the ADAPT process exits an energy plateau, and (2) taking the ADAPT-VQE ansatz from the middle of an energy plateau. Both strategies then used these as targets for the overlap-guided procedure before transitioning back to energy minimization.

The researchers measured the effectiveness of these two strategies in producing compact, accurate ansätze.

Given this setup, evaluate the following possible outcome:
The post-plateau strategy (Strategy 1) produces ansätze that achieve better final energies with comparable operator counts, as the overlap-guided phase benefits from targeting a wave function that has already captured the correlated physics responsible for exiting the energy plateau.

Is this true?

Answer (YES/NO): NO